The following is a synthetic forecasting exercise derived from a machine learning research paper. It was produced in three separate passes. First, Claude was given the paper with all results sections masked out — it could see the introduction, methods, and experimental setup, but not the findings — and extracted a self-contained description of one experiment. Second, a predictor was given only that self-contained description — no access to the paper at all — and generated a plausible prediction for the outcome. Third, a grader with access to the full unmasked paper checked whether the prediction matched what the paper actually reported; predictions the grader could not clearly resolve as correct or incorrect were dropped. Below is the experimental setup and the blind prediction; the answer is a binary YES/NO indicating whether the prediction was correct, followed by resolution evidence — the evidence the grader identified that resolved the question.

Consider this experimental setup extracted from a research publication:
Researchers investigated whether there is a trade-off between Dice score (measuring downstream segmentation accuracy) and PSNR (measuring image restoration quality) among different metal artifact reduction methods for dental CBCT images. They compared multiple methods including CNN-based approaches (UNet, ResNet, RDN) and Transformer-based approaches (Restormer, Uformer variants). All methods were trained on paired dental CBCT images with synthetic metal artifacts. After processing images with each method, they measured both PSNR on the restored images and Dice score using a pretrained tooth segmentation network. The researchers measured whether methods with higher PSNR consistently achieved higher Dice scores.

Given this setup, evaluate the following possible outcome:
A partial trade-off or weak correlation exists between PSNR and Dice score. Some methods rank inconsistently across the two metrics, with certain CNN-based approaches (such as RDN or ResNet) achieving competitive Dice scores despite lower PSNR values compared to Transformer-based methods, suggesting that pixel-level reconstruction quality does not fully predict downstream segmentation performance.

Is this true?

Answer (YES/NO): NO